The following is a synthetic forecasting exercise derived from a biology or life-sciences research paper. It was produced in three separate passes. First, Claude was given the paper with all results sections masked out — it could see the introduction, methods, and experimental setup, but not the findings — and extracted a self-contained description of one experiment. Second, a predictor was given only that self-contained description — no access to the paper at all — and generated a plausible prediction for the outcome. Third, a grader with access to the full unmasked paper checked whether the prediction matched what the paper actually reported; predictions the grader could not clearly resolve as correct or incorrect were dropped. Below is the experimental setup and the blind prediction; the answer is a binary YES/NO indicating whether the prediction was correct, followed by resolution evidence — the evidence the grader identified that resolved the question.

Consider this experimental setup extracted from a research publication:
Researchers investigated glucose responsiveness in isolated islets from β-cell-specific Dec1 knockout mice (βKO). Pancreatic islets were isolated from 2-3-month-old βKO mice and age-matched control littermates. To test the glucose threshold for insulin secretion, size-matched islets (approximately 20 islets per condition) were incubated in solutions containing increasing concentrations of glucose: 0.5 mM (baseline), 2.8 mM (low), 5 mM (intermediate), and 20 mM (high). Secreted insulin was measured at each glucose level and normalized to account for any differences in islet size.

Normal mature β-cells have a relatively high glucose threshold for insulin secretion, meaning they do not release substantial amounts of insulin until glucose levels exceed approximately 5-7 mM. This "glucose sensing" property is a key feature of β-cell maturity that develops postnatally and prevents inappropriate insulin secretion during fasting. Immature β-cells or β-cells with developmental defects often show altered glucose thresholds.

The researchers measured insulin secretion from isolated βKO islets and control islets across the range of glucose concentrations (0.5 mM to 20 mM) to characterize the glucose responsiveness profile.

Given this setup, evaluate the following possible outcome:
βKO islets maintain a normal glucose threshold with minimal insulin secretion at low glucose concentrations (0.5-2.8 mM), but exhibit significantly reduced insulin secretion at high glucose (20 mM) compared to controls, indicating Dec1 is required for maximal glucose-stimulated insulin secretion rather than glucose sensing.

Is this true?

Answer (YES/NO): NO